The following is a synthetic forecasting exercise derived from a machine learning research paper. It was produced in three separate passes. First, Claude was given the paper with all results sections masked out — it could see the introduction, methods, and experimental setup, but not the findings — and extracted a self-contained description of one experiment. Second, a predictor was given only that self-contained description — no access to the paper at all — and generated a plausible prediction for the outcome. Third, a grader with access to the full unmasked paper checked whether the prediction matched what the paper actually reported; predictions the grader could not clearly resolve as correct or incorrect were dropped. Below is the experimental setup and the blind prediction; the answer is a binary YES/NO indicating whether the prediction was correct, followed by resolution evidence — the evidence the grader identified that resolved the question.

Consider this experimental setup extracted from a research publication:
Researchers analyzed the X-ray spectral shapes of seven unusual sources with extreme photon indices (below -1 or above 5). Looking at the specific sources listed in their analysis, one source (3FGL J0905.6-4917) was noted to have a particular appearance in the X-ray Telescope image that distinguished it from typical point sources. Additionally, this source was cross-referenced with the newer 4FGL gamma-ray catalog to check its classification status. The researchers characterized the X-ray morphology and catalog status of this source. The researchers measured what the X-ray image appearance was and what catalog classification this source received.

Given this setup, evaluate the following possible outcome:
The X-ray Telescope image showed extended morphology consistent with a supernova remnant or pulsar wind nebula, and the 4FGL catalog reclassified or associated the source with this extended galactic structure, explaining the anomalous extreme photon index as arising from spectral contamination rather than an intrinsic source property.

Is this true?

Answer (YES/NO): NO